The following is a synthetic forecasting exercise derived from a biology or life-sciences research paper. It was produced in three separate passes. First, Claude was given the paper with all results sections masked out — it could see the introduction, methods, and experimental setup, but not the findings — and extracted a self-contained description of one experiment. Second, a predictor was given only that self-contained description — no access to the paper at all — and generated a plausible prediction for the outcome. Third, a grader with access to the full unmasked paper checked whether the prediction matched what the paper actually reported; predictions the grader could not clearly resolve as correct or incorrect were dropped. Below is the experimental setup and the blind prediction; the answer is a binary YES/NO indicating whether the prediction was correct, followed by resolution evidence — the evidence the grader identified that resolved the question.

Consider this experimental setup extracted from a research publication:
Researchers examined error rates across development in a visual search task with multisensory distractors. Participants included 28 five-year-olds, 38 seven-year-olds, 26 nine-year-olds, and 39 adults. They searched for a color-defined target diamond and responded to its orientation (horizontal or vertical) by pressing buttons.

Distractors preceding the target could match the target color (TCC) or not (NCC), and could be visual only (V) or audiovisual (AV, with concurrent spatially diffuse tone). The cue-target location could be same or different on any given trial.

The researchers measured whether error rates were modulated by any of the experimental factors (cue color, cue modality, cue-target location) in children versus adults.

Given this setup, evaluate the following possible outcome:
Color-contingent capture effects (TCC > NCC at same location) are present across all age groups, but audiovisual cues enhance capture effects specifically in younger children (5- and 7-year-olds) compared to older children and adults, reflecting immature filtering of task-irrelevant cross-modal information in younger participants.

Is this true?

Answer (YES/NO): NO